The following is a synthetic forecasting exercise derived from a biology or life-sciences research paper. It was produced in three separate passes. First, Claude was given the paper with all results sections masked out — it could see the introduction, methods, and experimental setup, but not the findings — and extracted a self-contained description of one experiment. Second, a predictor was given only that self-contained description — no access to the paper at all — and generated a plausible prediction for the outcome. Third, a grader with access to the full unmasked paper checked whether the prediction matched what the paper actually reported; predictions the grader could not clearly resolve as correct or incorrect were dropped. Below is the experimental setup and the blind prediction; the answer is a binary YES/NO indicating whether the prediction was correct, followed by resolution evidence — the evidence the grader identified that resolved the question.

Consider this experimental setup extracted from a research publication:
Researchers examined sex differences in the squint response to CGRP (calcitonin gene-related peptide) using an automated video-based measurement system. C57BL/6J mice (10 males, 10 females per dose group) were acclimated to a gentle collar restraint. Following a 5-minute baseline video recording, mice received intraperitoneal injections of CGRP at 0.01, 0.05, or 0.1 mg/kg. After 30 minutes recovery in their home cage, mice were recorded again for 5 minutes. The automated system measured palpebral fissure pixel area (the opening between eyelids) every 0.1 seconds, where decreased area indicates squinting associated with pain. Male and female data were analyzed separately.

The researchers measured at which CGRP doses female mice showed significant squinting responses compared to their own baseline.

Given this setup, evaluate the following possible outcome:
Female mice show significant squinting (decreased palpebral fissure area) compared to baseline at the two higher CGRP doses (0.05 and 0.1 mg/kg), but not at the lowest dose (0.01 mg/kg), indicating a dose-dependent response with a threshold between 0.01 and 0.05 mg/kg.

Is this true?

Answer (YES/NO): NO